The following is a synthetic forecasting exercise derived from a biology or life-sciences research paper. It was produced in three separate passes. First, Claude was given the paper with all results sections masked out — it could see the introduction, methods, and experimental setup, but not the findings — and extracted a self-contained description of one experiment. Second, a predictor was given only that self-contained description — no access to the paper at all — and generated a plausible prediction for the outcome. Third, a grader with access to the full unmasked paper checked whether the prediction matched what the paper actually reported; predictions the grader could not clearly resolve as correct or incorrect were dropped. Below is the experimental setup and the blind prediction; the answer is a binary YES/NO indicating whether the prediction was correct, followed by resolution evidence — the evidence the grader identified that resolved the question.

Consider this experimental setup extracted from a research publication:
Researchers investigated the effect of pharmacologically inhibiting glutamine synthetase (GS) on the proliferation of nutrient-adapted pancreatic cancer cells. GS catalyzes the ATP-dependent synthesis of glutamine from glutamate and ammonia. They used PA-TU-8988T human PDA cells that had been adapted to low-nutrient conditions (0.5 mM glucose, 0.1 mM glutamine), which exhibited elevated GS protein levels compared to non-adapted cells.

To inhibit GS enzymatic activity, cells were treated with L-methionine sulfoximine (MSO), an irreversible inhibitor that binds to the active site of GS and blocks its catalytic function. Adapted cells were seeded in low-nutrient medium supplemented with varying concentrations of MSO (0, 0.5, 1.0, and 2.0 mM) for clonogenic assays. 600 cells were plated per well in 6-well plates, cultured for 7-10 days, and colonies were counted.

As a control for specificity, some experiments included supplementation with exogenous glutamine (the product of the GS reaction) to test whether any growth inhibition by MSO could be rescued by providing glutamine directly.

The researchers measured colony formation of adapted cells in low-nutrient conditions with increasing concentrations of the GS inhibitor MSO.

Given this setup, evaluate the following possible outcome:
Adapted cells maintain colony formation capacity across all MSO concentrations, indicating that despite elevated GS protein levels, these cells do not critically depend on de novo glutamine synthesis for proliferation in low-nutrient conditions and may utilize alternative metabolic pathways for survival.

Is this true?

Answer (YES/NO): NO